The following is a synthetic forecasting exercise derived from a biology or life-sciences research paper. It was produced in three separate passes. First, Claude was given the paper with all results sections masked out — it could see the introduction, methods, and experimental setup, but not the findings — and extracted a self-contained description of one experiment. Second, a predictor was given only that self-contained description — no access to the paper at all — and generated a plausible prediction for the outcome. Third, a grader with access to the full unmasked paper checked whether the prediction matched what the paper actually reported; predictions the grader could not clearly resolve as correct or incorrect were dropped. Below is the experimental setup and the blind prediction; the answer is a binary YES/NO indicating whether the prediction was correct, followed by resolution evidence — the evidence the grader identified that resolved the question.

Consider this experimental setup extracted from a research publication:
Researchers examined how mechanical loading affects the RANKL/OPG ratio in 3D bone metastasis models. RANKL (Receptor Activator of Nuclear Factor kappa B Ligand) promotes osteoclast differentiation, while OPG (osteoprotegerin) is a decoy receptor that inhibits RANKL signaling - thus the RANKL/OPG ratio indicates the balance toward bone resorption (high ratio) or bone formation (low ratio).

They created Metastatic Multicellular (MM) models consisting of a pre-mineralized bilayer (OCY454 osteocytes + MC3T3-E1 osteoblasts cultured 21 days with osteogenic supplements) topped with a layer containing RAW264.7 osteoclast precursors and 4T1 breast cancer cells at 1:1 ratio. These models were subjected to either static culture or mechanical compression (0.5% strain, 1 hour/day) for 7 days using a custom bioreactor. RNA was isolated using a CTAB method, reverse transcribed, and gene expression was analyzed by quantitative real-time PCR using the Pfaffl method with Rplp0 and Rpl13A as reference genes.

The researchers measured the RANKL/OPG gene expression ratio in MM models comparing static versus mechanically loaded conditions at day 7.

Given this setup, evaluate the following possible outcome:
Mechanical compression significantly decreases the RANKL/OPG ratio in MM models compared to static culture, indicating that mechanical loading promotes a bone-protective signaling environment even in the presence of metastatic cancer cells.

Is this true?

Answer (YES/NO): YES